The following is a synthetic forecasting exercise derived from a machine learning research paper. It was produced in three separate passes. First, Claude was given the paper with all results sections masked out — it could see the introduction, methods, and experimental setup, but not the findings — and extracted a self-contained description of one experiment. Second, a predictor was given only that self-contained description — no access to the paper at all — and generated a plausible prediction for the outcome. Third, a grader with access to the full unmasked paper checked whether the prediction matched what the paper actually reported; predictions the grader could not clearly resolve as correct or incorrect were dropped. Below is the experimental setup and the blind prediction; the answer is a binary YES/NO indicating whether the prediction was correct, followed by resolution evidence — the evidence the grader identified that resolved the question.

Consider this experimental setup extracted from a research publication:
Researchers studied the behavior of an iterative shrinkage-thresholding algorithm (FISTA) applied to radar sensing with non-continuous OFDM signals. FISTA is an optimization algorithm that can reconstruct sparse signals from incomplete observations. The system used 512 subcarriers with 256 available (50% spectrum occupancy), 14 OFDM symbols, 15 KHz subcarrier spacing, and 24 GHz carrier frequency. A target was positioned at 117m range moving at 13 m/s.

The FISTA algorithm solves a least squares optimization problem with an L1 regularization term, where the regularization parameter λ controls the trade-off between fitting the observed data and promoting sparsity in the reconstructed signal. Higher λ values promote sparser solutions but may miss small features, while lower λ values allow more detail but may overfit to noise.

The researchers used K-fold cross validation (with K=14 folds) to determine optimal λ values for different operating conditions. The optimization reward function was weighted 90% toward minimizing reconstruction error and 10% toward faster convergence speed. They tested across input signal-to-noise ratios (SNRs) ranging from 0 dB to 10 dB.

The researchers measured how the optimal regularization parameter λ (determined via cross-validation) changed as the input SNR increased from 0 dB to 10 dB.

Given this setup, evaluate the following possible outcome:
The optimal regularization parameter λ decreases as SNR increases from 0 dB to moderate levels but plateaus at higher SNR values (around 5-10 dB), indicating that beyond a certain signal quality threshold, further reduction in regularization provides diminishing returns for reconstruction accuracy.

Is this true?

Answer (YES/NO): NO